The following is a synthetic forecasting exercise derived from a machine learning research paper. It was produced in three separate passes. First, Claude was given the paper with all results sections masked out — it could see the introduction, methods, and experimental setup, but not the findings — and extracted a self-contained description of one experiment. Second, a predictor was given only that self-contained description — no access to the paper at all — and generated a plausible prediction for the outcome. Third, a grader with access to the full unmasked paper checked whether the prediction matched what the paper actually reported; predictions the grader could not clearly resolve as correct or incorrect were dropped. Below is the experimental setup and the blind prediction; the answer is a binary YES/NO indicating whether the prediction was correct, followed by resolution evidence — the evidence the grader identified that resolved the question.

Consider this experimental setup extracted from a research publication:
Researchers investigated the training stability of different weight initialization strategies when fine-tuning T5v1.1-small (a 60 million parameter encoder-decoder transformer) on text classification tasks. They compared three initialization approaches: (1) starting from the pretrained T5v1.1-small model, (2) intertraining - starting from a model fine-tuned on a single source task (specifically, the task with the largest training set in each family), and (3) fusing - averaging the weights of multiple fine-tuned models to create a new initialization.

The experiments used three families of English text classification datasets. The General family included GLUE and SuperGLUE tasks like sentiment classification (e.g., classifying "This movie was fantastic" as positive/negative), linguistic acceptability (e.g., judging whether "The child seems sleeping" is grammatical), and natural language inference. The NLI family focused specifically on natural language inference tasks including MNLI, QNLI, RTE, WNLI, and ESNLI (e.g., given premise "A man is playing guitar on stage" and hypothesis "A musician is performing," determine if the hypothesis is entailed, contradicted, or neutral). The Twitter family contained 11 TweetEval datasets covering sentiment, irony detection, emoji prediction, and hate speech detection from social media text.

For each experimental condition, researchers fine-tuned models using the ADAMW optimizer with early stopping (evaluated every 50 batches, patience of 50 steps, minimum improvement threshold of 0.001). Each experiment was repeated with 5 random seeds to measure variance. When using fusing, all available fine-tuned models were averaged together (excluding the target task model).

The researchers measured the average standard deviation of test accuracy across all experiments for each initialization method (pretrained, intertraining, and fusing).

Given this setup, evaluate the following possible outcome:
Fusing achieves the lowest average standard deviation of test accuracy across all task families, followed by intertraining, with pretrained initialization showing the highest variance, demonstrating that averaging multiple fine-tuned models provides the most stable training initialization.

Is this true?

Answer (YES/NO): YES